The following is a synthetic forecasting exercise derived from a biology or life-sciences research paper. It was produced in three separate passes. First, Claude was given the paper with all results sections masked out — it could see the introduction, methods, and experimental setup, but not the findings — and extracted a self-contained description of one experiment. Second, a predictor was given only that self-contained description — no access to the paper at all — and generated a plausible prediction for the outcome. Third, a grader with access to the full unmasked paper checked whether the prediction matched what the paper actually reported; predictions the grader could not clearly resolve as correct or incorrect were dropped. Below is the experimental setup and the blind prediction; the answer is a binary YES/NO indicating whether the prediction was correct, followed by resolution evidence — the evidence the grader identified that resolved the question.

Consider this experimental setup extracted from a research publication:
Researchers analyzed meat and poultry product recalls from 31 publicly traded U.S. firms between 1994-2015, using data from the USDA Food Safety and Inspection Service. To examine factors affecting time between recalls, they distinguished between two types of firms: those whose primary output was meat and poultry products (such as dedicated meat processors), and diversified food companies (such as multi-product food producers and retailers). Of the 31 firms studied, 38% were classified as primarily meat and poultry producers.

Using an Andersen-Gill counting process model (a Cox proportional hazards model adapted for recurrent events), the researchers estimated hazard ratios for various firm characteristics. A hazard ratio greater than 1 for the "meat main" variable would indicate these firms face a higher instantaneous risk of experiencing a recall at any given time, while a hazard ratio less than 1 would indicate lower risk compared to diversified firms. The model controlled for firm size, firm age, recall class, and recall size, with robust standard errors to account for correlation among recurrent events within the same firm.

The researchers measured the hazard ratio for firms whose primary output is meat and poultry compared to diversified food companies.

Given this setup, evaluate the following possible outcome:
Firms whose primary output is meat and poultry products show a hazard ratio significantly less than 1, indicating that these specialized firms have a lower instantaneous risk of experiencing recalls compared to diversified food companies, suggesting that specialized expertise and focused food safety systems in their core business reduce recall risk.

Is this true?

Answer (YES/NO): NO